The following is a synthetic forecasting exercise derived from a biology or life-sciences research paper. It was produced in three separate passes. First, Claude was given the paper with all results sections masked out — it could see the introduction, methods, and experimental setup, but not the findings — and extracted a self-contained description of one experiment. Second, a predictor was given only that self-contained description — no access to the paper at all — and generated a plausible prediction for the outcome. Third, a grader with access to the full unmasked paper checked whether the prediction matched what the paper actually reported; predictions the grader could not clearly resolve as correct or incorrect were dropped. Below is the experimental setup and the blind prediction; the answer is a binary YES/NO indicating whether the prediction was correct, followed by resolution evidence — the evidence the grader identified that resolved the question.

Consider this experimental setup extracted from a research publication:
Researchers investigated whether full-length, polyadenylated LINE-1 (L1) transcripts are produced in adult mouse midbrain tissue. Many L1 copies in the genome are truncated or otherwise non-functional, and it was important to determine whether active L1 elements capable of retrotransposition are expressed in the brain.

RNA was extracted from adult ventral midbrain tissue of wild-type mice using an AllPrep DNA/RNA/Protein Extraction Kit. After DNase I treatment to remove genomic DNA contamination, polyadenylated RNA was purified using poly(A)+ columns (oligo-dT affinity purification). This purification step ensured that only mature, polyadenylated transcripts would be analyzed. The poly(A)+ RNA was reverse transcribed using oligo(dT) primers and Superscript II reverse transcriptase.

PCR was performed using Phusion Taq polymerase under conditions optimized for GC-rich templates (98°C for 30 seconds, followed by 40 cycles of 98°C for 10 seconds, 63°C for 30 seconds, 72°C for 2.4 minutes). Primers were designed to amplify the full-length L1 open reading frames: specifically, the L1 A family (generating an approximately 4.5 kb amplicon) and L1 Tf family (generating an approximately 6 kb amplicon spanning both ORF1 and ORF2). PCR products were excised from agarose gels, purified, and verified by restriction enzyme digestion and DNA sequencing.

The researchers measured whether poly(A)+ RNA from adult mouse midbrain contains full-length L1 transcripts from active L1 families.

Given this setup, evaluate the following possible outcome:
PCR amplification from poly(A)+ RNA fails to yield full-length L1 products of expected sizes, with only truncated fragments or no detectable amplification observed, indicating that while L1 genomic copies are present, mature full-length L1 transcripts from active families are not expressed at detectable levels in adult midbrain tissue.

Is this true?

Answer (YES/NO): NO